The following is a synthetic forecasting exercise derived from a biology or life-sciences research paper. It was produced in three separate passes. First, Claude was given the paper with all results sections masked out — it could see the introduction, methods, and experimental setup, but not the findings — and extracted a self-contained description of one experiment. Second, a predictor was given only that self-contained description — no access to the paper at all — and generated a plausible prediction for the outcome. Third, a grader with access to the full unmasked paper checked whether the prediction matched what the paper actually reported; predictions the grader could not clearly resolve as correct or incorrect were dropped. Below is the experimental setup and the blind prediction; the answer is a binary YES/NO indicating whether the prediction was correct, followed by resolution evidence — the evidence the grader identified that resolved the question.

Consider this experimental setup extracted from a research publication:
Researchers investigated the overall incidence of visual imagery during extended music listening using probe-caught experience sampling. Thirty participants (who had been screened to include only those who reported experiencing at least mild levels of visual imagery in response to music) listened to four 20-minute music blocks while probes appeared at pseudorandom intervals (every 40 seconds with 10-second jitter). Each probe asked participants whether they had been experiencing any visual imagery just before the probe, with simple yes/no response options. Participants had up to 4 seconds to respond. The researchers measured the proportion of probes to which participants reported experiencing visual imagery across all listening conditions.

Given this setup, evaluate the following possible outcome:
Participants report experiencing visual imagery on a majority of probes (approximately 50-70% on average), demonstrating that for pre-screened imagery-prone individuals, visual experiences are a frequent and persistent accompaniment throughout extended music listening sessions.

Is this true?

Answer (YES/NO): NO